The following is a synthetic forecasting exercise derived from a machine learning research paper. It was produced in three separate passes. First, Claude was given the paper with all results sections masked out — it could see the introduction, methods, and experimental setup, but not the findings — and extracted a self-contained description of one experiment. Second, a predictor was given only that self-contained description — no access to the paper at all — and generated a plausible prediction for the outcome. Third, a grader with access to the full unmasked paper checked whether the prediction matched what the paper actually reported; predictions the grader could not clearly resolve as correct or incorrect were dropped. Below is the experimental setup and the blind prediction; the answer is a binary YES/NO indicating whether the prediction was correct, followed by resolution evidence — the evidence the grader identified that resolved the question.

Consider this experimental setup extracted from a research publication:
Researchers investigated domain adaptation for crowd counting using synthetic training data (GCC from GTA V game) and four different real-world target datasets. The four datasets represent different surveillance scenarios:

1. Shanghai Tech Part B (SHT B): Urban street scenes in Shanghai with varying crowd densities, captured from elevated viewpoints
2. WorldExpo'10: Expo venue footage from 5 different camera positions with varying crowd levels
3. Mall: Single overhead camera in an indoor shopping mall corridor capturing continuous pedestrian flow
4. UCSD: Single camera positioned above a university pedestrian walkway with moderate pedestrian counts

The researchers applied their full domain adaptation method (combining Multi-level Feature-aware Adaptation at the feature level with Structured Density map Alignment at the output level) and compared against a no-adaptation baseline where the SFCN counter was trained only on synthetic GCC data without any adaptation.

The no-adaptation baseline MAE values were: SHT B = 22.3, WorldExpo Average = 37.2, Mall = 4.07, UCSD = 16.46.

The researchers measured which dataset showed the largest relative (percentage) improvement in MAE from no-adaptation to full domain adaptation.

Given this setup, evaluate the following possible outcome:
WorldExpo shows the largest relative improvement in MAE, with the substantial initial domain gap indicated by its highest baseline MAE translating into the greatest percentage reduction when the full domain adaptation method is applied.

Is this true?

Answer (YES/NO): NO